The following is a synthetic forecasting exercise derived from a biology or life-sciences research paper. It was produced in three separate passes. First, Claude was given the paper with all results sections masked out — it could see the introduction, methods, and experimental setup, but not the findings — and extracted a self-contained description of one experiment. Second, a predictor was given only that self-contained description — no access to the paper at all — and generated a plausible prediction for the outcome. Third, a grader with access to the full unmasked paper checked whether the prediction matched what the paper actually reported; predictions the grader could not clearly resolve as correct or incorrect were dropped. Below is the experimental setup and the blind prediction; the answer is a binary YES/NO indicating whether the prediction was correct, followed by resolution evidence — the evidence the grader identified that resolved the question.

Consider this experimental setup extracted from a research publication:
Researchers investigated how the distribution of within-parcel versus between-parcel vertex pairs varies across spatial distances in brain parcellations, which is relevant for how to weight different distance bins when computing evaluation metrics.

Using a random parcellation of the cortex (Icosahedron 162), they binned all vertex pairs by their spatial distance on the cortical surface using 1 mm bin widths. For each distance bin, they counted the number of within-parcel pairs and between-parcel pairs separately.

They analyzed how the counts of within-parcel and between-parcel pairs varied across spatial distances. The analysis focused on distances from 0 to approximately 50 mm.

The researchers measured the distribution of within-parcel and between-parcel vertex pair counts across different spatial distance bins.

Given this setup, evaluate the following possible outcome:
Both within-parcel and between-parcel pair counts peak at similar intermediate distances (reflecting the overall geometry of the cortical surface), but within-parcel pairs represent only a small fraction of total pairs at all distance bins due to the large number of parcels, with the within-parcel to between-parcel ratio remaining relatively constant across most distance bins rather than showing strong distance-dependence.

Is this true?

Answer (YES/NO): NO